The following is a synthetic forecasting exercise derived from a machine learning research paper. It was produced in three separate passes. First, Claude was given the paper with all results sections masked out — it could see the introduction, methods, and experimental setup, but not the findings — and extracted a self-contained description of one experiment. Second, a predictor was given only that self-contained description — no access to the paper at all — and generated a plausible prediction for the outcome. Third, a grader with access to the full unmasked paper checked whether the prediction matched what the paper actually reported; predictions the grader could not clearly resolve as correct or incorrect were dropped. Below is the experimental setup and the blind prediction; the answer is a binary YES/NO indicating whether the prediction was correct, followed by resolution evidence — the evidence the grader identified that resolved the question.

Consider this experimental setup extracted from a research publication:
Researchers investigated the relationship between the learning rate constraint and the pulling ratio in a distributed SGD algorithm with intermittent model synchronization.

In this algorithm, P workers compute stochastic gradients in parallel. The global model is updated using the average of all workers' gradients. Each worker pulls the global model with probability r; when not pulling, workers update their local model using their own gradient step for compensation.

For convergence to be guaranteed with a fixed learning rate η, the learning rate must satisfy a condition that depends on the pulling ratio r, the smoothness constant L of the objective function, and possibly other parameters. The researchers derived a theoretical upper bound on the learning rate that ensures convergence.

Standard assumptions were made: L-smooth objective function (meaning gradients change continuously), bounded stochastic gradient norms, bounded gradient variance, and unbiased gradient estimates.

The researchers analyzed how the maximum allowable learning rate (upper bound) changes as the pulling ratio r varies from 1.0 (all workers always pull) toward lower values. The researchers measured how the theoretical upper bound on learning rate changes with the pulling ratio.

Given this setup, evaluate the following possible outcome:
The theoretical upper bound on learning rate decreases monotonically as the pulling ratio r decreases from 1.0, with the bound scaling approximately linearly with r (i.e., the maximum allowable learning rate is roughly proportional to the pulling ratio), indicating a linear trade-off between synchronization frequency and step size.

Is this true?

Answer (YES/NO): NO